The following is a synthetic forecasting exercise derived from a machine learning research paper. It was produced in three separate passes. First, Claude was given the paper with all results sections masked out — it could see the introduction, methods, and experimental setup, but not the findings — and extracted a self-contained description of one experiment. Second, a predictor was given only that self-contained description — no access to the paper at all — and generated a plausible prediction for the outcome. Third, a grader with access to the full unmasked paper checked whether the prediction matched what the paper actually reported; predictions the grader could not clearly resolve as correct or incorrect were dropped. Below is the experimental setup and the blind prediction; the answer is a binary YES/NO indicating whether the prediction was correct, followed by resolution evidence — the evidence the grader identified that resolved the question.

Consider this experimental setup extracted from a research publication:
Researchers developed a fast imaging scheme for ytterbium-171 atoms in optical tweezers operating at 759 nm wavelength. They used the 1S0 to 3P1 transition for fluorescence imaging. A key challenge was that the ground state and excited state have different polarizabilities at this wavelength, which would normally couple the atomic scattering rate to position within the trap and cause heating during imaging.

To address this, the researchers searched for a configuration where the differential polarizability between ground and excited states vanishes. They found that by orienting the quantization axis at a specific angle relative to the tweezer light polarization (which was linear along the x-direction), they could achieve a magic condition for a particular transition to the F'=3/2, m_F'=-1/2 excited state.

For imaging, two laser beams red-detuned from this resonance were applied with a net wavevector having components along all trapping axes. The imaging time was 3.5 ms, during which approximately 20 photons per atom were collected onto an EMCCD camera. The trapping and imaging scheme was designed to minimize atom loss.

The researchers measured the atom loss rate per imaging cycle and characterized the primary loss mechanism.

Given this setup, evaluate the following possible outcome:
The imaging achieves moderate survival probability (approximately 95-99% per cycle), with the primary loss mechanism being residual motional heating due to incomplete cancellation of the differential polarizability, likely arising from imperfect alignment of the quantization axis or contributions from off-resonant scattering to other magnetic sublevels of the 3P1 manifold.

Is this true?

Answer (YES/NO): NO